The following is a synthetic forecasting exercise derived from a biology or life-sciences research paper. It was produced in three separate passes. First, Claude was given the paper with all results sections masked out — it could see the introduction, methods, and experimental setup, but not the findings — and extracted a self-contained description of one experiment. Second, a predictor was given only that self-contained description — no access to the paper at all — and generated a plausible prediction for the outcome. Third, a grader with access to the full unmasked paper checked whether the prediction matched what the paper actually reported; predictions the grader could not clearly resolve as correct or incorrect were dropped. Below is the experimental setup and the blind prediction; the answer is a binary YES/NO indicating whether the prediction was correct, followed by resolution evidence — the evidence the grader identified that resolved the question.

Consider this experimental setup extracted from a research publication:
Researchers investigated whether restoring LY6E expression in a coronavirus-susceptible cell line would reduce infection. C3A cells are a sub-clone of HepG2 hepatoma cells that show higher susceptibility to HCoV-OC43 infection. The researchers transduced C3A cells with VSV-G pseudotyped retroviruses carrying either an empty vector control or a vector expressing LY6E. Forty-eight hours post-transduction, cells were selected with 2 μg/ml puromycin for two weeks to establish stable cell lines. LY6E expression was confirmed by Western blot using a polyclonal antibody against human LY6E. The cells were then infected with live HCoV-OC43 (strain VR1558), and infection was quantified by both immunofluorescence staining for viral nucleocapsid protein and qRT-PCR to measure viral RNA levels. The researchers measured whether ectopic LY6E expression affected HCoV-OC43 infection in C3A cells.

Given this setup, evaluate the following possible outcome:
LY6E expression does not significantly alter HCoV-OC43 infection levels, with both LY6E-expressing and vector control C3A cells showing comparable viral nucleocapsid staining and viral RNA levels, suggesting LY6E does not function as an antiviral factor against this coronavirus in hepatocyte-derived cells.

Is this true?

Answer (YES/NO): NO